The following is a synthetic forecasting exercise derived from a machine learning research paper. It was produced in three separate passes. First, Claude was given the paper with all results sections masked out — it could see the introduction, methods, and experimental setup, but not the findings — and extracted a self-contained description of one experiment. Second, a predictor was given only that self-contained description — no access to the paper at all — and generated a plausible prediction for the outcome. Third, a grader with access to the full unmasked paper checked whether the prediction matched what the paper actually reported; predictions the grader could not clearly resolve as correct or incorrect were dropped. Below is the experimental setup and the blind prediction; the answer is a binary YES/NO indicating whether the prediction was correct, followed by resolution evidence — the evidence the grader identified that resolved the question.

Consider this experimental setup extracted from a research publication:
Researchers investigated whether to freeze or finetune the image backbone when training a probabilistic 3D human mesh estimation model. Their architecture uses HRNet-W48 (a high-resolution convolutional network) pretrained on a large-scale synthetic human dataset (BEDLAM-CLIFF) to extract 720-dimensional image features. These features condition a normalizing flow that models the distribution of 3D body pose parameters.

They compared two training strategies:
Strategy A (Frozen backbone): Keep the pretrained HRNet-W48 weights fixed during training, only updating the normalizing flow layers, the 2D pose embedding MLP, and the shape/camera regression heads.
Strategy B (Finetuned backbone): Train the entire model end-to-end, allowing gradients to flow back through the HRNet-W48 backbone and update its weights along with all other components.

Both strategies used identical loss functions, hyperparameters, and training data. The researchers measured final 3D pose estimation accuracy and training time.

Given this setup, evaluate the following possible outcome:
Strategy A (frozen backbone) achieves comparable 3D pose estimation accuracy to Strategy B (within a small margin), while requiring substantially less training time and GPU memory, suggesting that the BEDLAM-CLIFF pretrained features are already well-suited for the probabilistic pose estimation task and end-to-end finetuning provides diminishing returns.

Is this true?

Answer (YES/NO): NO